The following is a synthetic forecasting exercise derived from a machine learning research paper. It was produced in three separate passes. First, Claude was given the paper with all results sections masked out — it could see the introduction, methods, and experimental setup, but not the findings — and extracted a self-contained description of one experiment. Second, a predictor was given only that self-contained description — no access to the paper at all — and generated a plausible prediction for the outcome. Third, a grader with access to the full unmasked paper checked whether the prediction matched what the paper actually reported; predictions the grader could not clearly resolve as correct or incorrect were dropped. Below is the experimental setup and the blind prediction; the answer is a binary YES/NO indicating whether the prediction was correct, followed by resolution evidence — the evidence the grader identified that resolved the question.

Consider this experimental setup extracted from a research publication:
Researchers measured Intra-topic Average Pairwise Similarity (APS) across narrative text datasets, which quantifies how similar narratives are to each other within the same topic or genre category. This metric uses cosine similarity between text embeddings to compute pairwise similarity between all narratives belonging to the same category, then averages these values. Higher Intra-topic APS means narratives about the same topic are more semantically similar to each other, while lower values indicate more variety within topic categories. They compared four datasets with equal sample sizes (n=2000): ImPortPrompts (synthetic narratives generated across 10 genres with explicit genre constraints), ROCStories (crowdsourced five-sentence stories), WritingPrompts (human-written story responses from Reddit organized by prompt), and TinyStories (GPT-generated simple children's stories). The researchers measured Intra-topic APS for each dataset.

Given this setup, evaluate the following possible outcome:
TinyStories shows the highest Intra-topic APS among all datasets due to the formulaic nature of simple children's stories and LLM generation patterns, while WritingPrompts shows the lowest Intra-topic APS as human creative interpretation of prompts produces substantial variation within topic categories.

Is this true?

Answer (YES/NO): NO